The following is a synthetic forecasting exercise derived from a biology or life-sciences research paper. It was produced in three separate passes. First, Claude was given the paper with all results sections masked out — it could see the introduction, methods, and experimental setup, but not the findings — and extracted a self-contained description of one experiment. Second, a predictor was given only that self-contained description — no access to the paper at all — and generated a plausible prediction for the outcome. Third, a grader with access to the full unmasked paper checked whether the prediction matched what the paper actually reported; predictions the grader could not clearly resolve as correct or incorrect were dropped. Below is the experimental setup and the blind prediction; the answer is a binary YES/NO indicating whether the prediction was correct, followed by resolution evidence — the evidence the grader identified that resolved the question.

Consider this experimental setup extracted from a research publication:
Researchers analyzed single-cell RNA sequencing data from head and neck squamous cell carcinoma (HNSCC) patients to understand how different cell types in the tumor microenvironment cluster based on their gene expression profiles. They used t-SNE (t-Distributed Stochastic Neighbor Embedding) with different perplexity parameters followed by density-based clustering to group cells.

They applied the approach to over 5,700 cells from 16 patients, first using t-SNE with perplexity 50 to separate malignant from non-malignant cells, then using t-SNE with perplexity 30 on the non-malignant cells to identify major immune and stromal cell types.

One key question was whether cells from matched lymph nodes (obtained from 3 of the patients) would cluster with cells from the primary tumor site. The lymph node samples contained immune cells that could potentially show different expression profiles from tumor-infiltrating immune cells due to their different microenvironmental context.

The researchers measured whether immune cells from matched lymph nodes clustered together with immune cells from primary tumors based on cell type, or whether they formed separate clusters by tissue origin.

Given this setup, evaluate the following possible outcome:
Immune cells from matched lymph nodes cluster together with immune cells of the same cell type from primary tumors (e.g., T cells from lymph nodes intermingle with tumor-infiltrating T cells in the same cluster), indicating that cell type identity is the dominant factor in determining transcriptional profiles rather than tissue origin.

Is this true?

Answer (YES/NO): YES